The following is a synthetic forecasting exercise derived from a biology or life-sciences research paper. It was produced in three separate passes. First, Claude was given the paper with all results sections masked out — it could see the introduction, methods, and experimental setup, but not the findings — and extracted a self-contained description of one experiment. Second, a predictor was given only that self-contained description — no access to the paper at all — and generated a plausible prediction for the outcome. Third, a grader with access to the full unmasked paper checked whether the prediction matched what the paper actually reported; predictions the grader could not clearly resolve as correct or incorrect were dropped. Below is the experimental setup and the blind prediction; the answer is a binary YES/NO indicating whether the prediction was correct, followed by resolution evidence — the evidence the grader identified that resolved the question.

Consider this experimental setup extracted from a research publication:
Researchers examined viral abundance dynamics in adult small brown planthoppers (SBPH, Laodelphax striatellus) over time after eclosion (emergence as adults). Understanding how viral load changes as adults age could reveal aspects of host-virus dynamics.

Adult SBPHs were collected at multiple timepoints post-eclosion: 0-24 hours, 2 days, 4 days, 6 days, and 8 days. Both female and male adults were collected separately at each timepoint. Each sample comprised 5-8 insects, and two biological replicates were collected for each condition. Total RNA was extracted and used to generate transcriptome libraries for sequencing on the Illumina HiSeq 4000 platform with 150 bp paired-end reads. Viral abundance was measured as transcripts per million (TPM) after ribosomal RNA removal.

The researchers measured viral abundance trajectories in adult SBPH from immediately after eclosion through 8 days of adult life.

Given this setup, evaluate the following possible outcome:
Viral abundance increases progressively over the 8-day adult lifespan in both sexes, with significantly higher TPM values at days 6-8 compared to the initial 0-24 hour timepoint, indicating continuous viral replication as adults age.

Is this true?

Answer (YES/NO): NO